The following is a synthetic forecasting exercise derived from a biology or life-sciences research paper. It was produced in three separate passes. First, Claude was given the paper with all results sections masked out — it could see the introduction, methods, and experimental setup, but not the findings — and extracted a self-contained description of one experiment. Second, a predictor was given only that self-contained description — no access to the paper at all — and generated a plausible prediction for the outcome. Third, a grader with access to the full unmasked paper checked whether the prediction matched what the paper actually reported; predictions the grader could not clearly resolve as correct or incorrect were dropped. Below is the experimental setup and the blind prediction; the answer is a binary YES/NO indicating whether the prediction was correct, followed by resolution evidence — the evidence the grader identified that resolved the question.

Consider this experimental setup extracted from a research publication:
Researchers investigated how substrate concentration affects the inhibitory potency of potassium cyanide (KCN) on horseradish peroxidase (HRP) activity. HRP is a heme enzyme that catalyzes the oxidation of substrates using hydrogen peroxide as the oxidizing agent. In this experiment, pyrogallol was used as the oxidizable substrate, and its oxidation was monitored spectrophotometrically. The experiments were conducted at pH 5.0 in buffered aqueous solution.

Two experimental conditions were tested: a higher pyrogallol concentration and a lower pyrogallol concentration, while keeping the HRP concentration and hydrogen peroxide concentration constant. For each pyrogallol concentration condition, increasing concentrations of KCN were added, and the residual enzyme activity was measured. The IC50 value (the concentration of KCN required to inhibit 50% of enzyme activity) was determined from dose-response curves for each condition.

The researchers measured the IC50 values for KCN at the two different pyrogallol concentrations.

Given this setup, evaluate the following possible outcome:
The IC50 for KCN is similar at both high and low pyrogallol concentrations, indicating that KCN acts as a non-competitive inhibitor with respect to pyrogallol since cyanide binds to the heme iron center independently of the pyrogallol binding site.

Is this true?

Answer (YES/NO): NO